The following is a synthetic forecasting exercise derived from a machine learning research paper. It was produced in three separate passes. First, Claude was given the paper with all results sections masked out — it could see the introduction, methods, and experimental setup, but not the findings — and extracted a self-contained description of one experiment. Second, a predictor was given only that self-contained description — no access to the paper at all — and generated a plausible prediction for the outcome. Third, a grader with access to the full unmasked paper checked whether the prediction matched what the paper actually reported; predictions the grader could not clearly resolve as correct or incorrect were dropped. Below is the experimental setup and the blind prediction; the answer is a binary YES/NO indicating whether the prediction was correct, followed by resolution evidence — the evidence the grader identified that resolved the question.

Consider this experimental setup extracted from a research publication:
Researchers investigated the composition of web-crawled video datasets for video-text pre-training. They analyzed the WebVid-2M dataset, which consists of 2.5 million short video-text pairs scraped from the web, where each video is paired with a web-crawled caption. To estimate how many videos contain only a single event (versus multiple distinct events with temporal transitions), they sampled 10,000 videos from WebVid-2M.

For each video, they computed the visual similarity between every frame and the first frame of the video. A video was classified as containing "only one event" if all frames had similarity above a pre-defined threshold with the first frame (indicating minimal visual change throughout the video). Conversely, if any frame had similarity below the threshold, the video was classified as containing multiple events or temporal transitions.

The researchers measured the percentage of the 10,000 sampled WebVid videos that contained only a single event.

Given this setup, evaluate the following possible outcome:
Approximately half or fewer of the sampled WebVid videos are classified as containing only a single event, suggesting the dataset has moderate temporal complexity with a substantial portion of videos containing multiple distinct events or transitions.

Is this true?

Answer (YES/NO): YES